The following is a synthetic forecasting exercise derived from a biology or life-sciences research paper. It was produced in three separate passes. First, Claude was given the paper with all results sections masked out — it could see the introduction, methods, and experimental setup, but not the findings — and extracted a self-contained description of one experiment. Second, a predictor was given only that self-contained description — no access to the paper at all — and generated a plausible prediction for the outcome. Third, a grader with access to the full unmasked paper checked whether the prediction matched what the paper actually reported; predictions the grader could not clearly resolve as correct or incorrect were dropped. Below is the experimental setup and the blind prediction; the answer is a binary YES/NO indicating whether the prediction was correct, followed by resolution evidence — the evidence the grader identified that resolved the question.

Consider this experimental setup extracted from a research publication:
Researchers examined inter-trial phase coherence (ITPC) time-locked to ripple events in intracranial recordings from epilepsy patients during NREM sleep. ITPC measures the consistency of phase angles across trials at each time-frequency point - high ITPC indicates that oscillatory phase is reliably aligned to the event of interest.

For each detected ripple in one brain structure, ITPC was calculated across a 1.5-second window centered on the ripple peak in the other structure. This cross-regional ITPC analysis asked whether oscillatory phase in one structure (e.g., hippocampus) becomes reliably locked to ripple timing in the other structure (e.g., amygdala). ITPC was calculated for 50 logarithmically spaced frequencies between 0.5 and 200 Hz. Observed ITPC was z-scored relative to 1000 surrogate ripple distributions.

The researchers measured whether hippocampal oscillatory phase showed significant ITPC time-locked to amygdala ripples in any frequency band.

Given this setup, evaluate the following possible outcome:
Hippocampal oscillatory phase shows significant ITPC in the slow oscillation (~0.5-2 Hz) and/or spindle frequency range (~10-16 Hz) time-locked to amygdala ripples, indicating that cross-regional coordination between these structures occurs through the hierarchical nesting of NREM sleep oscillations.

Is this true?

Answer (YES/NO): NO